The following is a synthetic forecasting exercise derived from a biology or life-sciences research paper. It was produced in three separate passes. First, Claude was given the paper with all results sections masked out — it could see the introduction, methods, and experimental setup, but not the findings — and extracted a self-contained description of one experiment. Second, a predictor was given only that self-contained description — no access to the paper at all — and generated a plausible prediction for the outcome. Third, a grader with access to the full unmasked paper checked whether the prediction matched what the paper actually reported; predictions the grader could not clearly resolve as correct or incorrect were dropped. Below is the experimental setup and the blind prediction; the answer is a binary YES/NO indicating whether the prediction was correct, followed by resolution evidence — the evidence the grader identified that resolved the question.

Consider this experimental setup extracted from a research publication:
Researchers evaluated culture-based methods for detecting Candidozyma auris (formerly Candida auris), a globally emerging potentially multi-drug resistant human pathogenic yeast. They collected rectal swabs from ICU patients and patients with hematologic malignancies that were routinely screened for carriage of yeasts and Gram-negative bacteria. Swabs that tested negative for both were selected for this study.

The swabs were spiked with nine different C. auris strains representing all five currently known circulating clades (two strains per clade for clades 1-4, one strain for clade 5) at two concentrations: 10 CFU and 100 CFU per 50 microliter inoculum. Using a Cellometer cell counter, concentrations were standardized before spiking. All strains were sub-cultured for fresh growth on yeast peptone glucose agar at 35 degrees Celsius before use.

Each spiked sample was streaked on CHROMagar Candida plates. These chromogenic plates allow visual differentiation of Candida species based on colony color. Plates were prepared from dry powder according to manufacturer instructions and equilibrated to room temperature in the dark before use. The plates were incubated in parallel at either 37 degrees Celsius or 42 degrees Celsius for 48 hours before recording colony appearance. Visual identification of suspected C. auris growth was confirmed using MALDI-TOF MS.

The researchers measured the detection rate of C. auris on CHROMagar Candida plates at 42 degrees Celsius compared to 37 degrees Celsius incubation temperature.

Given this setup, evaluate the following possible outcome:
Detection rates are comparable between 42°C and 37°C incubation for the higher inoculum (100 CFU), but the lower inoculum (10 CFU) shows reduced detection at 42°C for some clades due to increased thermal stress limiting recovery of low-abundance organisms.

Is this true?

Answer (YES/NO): NO